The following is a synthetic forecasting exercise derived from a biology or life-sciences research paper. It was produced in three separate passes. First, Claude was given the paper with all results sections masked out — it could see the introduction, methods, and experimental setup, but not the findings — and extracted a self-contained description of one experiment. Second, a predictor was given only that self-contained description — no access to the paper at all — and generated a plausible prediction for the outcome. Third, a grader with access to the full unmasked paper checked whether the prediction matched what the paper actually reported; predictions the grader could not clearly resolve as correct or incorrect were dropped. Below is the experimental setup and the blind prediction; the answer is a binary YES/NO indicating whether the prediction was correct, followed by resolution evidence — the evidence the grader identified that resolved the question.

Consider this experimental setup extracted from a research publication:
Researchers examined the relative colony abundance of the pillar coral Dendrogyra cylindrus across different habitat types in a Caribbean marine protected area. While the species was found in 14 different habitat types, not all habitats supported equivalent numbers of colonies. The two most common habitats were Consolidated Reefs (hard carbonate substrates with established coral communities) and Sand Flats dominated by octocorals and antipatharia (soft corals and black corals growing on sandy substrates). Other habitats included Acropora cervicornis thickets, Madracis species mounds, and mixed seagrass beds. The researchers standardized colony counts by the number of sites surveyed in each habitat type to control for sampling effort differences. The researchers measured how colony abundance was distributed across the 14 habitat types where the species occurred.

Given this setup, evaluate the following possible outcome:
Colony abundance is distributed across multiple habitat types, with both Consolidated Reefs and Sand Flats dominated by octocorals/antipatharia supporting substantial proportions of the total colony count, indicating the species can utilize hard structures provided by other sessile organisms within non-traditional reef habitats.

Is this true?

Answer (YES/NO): YES